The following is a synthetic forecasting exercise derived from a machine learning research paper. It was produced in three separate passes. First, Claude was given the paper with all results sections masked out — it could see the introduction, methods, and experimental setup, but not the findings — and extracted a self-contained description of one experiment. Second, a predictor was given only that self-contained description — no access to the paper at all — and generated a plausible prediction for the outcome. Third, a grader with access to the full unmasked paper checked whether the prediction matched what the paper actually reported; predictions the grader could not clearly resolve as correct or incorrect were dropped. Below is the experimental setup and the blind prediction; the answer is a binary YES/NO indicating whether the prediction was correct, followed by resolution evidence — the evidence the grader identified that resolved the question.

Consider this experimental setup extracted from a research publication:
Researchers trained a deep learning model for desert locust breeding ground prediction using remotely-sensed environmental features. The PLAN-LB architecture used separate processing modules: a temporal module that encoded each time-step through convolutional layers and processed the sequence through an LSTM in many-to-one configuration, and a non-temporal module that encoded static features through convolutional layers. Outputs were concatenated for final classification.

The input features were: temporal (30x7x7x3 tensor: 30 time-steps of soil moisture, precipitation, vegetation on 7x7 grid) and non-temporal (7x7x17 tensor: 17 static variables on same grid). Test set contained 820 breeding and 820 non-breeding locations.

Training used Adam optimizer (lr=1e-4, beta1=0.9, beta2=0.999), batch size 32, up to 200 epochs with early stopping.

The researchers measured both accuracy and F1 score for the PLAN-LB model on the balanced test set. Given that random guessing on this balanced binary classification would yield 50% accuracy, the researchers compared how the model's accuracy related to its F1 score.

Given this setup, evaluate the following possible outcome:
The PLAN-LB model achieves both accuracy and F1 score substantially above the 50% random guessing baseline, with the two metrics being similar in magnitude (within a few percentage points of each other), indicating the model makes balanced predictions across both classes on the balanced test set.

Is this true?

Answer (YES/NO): NO